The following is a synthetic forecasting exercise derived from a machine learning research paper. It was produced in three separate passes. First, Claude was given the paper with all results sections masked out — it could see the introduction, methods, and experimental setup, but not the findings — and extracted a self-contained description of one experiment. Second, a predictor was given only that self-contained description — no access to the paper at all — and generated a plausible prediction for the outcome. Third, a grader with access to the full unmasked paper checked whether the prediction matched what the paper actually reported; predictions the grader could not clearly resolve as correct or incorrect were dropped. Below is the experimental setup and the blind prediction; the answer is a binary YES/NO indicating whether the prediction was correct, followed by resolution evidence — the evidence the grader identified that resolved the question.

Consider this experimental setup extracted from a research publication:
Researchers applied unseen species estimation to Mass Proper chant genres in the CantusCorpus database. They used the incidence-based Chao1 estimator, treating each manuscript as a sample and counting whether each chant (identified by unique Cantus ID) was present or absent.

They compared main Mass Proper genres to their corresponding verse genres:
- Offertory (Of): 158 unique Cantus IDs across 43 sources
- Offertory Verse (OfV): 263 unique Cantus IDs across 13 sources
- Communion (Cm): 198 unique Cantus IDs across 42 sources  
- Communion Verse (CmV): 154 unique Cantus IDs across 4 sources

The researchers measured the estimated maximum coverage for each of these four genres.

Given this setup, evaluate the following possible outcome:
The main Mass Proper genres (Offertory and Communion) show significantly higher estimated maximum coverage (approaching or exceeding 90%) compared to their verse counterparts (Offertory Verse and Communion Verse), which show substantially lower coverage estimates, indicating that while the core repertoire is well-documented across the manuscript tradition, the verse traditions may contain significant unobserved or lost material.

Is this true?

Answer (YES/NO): NO